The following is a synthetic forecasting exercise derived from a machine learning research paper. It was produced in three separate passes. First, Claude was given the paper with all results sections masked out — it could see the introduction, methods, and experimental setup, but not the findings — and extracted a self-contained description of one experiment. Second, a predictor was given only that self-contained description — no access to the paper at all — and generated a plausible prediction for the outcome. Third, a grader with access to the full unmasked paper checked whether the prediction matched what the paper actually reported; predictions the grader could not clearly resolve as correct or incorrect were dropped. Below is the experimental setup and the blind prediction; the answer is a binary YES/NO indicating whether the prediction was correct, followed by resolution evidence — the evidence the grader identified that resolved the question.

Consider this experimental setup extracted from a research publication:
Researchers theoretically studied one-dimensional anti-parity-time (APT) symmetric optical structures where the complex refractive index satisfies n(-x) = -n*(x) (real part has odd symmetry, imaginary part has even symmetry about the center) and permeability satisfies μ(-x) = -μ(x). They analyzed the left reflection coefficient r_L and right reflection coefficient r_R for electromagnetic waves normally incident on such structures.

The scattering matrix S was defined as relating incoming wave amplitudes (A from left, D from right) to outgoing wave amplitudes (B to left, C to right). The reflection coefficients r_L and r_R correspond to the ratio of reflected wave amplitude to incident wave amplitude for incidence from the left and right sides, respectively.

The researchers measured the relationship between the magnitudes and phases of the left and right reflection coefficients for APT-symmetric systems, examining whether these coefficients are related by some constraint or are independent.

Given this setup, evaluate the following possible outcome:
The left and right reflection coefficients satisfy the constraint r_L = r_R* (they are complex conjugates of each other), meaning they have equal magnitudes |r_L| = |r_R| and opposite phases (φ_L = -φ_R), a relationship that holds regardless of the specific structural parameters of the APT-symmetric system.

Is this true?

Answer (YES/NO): YES